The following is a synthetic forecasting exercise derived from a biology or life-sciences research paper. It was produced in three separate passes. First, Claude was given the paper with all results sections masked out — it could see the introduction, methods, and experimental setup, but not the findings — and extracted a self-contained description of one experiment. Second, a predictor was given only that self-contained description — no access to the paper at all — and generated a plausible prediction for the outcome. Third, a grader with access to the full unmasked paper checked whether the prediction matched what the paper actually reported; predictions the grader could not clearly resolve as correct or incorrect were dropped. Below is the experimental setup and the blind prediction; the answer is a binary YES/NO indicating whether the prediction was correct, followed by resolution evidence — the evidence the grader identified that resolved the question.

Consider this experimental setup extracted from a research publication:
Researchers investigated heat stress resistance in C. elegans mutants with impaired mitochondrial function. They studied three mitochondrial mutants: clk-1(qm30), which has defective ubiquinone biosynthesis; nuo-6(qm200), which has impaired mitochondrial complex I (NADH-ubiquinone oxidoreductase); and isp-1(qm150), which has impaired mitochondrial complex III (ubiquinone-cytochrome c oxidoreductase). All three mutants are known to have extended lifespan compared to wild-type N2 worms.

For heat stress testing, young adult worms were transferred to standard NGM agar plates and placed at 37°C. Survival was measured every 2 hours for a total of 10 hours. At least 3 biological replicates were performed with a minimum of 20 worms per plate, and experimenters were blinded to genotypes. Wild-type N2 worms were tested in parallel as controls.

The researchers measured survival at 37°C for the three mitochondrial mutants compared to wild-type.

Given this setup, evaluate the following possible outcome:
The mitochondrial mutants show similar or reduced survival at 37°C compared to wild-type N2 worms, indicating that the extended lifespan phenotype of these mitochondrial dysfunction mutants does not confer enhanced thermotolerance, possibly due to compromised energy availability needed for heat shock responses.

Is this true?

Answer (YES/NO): NO